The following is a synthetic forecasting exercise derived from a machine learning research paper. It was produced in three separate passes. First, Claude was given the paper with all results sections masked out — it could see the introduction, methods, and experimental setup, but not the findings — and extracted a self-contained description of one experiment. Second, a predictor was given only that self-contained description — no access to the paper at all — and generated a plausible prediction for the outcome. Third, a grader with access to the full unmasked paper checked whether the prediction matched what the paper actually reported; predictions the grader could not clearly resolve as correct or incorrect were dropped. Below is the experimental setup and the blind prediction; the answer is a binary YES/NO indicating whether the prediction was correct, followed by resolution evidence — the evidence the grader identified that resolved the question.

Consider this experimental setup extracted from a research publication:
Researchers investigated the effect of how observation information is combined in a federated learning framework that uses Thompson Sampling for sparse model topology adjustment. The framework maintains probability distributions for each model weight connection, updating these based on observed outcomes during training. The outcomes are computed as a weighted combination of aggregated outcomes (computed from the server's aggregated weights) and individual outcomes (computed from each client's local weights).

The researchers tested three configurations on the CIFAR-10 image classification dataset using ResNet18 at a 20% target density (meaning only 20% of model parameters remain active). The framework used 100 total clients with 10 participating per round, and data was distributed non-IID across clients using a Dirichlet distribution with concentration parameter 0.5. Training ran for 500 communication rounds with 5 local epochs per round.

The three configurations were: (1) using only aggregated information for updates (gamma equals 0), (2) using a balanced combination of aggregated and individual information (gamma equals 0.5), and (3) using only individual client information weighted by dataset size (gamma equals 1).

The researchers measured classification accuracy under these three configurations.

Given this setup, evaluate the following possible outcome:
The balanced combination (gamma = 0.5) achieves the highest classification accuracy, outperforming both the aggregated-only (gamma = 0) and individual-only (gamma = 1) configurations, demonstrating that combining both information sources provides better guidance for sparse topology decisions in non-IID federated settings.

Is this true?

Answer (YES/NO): NO